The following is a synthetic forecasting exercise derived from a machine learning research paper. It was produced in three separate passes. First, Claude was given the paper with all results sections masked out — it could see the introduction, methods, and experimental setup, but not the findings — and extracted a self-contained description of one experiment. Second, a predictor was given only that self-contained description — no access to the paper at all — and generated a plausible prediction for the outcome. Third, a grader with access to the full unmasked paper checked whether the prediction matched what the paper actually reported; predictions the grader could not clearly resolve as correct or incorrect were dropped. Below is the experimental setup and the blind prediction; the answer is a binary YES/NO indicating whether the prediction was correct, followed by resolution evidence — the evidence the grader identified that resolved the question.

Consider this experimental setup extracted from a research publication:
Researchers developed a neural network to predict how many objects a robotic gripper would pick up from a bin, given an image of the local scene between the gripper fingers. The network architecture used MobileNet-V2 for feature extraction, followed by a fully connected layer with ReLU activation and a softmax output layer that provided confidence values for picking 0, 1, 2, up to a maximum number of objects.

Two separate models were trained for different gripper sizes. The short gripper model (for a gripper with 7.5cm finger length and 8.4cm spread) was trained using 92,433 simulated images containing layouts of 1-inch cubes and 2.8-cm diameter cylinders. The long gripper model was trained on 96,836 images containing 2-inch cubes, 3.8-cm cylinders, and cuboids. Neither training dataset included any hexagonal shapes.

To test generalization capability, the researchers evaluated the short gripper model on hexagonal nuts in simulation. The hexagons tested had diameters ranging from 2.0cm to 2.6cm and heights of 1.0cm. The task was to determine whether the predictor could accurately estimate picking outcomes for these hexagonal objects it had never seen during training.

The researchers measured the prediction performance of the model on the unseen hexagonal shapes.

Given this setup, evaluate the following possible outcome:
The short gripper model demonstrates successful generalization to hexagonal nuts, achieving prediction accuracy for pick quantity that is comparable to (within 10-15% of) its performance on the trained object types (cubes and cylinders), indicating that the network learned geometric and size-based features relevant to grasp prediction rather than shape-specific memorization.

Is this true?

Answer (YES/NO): NO